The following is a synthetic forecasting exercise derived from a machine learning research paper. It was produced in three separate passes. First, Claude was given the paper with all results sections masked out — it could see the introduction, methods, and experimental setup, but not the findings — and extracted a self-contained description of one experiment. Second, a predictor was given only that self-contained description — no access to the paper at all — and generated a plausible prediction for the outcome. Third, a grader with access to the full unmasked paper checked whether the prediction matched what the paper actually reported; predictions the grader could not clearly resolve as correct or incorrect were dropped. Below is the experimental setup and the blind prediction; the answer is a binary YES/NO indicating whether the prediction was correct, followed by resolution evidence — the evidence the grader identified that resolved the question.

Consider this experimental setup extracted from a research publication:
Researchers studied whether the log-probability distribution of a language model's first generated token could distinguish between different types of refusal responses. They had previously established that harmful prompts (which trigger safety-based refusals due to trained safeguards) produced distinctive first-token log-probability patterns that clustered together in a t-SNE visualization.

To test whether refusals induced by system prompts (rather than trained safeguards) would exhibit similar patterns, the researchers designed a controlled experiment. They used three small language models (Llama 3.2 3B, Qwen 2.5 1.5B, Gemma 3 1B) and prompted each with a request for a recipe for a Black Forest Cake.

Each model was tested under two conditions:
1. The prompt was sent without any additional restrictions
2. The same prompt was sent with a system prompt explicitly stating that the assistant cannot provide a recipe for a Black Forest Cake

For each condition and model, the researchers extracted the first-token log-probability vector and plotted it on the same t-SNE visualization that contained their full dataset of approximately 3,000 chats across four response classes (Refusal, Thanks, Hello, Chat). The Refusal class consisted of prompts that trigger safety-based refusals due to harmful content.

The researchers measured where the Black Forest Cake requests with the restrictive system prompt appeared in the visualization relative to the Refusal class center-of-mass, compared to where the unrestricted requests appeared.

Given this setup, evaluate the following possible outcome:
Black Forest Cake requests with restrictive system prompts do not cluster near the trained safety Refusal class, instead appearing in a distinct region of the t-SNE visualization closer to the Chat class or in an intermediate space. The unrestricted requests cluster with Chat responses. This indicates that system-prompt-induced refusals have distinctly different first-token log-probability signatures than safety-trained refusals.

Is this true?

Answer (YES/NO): NO